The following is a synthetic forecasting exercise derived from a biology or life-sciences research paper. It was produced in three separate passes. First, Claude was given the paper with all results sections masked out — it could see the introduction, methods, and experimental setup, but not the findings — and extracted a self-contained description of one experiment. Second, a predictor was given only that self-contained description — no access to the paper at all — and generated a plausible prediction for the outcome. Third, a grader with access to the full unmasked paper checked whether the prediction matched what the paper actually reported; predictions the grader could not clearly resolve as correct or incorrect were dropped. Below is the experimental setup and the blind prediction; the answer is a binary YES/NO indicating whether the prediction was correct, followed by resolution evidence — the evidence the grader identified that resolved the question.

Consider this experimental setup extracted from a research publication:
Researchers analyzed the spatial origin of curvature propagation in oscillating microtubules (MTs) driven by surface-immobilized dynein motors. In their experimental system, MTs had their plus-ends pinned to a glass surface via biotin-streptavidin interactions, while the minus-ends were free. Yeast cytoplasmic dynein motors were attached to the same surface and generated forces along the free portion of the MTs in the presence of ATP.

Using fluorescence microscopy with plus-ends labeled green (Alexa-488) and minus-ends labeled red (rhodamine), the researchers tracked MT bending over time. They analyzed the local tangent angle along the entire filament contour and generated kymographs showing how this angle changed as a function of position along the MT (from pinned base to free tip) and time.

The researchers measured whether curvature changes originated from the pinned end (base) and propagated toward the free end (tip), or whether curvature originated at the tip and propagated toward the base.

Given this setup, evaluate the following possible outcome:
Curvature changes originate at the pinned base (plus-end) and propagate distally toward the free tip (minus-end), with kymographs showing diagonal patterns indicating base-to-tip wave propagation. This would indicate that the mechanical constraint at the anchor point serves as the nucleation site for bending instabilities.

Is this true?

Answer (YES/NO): YES